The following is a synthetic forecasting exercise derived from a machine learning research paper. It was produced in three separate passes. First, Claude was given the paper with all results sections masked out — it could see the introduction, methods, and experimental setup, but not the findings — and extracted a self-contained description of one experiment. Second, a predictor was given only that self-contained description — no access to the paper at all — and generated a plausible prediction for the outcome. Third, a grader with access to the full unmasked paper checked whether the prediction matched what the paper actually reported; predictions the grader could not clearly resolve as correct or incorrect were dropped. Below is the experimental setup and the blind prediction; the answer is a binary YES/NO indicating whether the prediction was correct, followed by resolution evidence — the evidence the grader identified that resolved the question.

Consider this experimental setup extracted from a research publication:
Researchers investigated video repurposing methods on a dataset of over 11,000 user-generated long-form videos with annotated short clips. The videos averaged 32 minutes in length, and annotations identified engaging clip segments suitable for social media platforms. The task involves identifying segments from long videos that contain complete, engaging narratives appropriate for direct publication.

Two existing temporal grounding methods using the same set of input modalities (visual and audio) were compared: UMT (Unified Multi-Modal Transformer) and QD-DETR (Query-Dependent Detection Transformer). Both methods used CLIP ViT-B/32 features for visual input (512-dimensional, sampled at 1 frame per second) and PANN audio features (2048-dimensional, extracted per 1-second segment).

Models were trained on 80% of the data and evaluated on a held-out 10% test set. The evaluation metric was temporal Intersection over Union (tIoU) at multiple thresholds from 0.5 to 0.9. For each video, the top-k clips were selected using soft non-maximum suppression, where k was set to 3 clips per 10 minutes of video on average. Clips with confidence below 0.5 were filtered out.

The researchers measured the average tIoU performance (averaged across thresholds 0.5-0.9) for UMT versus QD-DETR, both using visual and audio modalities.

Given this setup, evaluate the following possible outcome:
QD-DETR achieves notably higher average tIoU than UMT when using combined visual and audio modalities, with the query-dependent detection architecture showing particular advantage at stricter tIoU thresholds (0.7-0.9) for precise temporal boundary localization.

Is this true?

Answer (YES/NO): NO